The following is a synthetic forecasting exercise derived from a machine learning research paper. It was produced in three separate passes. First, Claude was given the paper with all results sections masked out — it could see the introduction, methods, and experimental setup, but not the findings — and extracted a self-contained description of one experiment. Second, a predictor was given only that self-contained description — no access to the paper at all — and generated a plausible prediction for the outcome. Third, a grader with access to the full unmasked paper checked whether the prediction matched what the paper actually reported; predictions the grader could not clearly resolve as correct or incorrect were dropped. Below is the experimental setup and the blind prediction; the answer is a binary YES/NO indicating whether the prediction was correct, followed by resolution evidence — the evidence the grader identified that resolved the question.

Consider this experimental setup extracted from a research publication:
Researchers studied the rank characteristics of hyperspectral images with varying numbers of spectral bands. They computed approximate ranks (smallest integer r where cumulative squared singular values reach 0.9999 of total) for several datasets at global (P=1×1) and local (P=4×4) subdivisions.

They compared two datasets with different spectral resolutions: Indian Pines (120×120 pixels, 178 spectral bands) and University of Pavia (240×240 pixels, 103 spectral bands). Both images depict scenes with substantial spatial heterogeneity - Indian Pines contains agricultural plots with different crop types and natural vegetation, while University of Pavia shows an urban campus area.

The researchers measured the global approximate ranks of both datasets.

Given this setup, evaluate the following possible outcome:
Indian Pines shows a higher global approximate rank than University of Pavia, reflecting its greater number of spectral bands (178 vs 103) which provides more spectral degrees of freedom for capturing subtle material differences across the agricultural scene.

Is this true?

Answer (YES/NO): NO